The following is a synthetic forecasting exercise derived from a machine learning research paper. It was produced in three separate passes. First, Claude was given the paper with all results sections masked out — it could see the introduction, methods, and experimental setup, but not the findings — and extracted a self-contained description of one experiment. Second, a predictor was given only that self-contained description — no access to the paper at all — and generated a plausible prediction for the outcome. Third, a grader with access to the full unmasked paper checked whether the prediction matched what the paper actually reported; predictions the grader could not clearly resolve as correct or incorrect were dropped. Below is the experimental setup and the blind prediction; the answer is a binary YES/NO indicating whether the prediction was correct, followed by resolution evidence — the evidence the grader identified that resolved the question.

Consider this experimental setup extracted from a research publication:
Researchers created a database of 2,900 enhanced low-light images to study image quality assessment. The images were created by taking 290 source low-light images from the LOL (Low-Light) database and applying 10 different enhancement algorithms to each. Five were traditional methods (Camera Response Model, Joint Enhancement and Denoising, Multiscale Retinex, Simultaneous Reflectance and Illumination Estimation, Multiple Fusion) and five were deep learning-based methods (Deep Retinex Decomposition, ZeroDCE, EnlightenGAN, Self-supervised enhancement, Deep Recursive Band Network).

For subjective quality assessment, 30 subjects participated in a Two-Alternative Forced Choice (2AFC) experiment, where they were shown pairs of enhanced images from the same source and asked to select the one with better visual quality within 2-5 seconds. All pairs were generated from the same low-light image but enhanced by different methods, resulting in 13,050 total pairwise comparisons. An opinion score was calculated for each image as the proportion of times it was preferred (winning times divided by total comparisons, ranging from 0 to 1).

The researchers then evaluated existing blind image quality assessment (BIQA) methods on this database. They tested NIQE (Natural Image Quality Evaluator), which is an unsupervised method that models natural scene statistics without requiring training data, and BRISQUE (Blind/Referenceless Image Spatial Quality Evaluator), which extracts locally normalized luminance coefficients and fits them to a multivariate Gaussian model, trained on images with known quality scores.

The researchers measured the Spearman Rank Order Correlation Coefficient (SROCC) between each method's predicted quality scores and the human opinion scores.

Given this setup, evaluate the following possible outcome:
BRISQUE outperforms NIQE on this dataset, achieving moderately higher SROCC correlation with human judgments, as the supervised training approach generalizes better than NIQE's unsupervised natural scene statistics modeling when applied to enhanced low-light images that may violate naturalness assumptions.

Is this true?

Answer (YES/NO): YES